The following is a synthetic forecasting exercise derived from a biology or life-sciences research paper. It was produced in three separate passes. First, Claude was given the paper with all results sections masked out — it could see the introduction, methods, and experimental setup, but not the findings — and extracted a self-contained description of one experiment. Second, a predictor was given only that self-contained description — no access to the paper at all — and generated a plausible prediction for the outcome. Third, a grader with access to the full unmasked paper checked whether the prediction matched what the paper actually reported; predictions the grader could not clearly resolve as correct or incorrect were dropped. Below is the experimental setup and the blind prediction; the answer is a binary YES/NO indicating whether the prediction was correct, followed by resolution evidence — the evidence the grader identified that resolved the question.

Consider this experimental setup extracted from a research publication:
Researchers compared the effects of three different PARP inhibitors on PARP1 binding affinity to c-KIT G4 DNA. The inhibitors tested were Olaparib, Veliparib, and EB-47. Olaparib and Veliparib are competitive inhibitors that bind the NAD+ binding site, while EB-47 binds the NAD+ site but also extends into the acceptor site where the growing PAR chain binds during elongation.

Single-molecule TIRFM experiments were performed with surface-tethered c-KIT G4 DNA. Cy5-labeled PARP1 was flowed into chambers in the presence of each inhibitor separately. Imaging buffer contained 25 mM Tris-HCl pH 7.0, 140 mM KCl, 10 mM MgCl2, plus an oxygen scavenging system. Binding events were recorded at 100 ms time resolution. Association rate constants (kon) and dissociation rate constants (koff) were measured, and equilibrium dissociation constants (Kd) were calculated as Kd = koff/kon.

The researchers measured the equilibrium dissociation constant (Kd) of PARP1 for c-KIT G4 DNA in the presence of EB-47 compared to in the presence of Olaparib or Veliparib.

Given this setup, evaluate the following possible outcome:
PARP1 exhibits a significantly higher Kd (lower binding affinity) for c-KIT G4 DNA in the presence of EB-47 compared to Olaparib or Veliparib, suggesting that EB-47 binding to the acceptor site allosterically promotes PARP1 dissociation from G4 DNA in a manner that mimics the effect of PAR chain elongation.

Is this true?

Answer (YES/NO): NO